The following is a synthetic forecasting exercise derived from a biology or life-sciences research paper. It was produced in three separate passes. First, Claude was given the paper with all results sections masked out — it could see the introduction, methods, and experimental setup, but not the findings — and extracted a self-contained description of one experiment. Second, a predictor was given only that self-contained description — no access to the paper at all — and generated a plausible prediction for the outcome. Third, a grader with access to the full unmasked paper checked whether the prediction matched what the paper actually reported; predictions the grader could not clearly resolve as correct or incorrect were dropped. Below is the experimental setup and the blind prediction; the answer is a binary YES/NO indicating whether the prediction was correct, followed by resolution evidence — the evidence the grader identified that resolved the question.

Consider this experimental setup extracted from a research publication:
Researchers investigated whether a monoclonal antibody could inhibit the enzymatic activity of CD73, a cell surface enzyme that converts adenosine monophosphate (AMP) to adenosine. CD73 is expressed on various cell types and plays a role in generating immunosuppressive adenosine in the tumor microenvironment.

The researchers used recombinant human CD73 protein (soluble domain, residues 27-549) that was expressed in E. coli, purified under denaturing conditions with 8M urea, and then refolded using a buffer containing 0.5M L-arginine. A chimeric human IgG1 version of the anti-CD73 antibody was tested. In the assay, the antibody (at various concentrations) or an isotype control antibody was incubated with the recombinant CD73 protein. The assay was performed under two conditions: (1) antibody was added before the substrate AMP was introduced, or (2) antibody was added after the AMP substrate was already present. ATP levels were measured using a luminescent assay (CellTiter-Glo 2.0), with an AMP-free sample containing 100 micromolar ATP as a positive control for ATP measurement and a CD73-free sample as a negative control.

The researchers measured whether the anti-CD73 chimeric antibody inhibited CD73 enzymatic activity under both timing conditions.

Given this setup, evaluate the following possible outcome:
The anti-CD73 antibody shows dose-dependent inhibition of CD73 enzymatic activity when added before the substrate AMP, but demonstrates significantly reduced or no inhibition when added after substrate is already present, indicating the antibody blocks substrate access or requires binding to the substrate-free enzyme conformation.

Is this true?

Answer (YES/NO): NO